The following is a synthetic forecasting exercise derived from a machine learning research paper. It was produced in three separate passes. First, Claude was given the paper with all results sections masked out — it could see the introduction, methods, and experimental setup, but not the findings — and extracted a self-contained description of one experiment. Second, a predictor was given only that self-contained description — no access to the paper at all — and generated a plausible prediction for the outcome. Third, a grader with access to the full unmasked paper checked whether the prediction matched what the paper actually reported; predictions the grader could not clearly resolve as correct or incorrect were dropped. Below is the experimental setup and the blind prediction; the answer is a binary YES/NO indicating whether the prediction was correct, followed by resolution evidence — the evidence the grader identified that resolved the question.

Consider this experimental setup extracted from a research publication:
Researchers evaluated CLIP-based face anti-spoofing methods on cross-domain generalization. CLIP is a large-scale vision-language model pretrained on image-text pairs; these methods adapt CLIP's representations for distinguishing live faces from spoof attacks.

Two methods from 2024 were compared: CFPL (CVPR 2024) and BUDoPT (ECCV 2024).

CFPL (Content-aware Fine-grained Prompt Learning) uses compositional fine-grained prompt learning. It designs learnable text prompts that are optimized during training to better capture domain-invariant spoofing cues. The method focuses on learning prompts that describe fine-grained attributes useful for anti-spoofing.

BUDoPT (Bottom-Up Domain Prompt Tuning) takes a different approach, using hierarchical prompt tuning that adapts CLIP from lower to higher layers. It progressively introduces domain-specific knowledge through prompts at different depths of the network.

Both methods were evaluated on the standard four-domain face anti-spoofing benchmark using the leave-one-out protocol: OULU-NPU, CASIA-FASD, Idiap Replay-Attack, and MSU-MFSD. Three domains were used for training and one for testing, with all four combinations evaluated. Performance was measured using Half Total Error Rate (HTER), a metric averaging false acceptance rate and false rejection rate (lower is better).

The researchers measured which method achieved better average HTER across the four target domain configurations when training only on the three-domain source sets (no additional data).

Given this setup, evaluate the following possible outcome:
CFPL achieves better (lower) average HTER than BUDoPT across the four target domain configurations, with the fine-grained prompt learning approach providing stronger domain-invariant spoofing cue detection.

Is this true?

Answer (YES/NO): NO